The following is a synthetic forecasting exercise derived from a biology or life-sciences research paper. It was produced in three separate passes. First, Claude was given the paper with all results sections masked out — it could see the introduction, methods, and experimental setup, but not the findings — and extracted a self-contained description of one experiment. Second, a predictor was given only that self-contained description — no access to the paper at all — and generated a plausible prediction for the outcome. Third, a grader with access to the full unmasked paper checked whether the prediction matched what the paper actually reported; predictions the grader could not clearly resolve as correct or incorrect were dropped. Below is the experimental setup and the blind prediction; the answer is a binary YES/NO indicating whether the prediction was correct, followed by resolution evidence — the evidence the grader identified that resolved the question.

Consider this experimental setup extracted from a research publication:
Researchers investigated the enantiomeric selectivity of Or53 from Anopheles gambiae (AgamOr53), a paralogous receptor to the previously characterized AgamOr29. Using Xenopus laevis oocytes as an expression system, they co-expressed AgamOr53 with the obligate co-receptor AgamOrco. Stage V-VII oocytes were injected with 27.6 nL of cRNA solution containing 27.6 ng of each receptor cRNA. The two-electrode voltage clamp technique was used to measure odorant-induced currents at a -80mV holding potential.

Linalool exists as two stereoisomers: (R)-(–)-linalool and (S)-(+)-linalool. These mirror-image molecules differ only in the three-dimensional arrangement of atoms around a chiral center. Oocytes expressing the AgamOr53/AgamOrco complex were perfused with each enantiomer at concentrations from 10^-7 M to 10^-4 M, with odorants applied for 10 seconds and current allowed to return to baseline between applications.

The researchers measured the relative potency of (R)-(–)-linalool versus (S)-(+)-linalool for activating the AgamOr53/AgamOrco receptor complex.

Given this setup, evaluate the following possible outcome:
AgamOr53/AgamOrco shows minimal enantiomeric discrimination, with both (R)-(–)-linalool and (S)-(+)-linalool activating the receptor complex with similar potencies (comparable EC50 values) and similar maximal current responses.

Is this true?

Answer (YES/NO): NO